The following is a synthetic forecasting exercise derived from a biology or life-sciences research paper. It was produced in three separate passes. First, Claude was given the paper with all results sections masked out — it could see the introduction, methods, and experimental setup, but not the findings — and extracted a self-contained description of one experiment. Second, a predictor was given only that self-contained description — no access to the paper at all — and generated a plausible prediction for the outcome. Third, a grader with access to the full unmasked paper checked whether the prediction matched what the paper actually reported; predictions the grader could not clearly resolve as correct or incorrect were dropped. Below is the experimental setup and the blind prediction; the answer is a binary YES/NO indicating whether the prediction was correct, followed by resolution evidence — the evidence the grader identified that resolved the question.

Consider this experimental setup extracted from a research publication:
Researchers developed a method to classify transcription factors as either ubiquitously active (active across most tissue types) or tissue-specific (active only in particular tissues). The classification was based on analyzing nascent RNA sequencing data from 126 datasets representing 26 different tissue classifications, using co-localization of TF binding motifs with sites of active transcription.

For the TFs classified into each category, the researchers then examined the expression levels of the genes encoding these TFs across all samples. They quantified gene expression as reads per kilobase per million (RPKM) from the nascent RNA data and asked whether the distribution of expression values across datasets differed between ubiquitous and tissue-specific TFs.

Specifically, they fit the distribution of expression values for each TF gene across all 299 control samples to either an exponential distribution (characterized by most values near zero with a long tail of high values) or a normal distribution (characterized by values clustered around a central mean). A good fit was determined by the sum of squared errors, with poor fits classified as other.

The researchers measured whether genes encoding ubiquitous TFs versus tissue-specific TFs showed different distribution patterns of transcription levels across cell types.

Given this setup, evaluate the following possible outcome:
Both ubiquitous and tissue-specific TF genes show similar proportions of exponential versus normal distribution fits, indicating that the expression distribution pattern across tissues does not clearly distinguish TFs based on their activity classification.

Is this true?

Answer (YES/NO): NO